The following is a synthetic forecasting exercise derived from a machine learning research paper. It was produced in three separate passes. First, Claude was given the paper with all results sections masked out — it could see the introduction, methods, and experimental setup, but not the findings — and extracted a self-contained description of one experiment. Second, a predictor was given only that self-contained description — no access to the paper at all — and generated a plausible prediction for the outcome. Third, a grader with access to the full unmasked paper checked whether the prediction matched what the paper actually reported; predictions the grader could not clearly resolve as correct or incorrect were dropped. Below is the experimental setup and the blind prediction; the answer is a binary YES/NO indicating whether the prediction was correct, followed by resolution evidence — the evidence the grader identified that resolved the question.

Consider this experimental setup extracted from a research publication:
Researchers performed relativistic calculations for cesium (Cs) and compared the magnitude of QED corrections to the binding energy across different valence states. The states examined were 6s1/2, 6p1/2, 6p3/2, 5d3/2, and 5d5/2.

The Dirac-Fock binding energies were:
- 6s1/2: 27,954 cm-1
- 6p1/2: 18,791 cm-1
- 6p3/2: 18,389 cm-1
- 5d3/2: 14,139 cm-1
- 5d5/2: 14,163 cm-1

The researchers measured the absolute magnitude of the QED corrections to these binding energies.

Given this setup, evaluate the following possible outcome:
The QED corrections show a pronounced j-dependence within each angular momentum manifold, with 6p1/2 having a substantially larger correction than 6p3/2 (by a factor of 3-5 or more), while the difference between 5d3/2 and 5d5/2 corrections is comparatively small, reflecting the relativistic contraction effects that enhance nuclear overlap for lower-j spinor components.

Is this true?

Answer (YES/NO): YES